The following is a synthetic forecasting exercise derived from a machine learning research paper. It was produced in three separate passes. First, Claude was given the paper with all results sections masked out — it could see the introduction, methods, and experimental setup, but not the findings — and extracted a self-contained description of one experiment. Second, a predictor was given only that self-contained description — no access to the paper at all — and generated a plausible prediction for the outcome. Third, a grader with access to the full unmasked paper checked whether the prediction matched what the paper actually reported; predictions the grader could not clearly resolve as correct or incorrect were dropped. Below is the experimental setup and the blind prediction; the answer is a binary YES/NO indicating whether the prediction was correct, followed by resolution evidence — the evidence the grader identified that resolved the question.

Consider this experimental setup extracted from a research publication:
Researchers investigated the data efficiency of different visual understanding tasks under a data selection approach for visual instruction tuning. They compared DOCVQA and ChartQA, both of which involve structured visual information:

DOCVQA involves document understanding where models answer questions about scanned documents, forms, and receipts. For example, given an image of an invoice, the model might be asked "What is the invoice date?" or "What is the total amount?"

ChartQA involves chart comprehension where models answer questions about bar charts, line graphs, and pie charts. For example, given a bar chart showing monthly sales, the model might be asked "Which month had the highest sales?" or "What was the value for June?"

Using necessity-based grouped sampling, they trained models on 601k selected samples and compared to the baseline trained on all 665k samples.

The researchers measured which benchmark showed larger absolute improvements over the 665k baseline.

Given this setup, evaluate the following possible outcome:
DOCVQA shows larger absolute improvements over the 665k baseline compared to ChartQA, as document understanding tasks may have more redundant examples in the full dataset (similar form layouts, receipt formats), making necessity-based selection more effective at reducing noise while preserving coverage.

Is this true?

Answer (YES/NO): NO